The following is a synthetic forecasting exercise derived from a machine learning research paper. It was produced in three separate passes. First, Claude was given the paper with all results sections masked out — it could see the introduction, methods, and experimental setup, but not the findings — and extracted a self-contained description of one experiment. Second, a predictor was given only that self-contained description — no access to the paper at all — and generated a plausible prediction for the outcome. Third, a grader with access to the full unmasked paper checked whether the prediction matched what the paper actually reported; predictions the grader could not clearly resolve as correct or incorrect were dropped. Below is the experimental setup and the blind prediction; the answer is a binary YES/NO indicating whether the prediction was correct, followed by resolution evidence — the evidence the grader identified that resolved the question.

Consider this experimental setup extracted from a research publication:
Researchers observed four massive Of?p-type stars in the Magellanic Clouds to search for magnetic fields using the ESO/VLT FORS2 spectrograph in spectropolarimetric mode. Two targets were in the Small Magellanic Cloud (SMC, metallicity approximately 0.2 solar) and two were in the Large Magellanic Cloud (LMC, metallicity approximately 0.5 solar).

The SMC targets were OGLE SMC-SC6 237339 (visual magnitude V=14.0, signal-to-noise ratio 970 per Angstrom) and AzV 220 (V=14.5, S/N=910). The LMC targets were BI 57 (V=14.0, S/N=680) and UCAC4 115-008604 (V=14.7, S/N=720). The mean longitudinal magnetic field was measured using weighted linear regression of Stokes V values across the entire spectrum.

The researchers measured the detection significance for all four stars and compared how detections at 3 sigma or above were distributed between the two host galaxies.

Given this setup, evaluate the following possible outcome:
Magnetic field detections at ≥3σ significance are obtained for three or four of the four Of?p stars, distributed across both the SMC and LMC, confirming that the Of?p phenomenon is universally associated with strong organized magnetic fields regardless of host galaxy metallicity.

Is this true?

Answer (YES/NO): NO